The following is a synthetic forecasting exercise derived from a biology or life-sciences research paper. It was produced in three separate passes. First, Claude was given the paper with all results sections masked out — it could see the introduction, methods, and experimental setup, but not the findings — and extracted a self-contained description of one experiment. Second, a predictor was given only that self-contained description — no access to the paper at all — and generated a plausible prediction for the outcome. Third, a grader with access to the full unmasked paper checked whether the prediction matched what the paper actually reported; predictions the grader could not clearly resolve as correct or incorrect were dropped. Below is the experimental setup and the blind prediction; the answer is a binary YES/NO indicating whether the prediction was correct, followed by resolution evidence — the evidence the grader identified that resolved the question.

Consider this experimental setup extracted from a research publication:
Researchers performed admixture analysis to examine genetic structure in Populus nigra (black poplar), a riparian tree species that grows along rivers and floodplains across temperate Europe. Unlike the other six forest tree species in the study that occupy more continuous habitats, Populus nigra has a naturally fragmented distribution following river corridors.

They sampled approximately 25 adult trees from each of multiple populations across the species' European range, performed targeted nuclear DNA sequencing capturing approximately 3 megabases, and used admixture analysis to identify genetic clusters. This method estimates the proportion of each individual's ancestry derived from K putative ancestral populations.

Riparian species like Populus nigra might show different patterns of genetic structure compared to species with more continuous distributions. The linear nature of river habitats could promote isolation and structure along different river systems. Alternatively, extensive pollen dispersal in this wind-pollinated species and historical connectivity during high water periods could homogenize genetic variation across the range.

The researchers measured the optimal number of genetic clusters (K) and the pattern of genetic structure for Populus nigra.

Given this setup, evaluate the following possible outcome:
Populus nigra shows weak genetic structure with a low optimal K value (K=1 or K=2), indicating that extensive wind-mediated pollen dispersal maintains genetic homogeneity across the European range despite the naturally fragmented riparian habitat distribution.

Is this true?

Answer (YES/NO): NO